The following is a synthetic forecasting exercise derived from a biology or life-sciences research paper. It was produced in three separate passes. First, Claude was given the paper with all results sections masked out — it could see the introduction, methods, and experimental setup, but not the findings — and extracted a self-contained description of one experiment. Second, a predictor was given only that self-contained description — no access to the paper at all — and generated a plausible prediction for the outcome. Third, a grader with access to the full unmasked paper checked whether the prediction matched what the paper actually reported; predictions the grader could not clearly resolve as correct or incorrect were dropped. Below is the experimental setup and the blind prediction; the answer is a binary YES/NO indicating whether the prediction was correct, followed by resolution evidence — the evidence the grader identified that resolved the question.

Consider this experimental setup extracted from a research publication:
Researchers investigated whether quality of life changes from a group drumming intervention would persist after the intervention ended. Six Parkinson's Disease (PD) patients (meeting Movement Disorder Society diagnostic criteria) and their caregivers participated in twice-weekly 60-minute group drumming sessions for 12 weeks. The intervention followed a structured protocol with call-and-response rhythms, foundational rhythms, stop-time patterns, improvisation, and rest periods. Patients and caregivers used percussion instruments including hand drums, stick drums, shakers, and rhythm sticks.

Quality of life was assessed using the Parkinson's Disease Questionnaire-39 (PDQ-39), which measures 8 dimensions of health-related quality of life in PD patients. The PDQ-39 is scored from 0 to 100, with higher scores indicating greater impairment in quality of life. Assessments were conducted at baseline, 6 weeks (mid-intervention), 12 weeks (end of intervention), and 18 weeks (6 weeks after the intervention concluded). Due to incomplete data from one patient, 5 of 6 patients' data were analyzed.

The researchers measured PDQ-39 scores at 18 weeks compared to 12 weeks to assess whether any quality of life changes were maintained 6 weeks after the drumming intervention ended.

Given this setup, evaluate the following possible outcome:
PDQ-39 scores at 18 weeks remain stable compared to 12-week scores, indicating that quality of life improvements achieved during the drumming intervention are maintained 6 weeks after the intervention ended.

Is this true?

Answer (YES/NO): NO